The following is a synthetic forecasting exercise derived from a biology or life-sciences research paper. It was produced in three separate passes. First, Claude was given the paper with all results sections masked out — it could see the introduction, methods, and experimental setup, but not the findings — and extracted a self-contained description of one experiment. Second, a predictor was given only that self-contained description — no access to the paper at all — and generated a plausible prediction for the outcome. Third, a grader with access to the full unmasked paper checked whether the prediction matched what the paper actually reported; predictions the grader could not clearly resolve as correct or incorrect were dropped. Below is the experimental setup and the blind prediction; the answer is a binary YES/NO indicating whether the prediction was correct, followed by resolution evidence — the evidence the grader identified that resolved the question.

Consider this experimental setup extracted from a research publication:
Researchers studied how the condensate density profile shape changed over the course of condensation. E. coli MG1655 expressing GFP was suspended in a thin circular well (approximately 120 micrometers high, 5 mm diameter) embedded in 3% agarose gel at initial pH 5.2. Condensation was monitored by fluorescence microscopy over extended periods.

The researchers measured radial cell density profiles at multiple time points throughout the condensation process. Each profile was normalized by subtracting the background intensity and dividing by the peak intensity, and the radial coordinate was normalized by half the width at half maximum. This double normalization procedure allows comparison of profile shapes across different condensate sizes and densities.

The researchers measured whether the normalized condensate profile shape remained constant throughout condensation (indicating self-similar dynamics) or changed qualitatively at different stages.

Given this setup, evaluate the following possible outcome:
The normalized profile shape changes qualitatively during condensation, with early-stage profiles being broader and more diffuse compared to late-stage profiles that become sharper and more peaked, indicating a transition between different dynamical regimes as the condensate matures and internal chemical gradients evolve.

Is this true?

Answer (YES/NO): NO